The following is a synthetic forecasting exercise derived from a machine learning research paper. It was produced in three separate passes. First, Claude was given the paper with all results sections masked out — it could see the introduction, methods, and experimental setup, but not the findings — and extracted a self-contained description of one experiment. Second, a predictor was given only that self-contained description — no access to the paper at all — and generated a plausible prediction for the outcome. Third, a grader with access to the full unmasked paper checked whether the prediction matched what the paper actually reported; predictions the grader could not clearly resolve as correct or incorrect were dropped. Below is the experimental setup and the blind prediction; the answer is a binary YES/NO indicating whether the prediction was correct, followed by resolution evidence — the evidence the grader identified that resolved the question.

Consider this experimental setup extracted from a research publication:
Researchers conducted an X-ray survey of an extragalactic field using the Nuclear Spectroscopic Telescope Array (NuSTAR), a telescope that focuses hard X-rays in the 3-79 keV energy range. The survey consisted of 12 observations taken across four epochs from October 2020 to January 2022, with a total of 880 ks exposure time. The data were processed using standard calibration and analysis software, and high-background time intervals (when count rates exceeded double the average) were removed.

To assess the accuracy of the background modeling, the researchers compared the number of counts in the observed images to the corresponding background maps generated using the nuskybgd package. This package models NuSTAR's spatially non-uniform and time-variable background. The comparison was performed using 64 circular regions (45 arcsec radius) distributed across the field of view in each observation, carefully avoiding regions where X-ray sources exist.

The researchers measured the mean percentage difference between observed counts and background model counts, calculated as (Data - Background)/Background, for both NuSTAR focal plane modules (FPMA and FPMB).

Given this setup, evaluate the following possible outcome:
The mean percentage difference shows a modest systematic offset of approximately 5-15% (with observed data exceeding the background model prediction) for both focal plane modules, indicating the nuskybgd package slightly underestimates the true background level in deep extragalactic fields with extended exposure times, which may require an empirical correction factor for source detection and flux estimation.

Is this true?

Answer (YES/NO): NO